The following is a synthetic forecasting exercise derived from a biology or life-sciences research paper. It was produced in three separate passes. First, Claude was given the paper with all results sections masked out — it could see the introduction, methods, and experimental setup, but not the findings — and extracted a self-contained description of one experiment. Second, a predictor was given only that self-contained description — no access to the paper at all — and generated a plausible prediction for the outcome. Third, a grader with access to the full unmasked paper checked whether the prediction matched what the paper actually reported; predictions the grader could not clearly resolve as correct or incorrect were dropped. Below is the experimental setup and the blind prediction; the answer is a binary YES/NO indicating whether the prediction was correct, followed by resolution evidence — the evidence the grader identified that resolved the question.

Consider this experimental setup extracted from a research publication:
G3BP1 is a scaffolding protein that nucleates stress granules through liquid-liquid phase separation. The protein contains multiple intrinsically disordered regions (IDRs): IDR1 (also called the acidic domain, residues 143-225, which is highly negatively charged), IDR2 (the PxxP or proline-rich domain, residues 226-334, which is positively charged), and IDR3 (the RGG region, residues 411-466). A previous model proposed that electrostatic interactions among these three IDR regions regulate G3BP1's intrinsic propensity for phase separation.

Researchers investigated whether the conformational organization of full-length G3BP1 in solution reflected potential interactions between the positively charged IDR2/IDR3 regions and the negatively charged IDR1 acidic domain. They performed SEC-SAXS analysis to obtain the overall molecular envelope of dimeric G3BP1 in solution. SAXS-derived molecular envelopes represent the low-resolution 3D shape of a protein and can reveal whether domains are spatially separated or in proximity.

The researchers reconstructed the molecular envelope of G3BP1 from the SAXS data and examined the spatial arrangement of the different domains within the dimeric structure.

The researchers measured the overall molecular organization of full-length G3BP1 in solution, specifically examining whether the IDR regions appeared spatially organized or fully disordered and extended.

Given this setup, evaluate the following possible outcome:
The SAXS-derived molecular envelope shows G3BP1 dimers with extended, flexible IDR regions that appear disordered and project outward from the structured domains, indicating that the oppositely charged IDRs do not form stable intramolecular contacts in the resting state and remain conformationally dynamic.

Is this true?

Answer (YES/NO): NO